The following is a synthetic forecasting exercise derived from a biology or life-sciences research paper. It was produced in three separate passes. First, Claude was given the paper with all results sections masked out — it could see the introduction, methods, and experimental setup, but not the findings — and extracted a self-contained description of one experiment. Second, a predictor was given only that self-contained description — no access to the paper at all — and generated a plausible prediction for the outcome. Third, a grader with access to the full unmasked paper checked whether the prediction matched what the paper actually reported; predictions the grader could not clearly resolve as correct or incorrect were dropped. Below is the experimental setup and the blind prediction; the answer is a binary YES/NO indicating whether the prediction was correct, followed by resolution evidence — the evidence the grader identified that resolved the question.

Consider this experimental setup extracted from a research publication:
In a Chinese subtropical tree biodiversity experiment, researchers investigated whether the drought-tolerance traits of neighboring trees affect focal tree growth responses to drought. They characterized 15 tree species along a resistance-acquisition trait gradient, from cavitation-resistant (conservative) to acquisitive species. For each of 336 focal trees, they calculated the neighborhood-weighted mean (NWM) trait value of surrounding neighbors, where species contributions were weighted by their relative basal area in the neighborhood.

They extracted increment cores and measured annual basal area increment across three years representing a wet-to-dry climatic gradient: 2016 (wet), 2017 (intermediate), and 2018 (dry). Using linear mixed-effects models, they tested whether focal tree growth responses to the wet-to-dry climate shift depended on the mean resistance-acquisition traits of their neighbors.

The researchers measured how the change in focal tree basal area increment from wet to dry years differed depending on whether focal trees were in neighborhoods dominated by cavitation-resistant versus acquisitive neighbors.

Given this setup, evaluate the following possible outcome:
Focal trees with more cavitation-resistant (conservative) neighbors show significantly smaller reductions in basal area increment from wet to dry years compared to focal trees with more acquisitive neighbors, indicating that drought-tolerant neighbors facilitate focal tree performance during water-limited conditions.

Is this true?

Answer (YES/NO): YES